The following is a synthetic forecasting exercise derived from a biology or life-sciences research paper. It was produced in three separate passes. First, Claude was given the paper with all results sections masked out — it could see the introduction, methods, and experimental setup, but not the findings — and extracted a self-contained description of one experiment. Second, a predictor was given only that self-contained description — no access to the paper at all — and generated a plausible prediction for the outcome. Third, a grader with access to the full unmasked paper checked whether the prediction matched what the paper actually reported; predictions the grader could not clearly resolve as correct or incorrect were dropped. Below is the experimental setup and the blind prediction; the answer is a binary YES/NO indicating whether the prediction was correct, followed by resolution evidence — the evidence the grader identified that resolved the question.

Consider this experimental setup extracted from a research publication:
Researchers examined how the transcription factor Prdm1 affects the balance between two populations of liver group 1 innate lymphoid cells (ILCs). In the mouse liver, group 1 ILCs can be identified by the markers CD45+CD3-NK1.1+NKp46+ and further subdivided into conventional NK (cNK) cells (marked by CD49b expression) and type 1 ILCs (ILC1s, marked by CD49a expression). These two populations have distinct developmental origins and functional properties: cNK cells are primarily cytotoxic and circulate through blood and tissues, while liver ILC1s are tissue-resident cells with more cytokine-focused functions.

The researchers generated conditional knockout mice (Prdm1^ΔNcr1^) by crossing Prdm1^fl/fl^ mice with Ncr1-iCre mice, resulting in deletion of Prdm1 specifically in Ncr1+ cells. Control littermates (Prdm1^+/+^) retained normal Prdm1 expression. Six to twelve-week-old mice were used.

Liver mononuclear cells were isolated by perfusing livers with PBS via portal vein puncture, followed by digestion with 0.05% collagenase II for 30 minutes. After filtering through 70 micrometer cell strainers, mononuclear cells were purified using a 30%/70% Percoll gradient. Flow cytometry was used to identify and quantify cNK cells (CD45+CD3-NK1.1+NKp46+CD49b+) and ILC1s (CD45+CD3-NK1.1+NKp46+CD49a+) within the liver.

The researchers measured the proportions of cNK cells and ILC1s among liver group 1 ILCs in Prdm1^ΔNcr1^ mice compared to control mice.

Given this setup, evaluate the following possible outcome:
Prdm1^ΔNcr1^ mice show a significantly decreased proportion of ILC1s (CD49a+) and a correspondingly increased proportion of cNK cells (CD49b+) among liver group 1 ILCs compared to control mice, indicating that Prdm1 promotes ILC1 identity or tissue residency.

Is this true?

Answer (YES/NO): YES